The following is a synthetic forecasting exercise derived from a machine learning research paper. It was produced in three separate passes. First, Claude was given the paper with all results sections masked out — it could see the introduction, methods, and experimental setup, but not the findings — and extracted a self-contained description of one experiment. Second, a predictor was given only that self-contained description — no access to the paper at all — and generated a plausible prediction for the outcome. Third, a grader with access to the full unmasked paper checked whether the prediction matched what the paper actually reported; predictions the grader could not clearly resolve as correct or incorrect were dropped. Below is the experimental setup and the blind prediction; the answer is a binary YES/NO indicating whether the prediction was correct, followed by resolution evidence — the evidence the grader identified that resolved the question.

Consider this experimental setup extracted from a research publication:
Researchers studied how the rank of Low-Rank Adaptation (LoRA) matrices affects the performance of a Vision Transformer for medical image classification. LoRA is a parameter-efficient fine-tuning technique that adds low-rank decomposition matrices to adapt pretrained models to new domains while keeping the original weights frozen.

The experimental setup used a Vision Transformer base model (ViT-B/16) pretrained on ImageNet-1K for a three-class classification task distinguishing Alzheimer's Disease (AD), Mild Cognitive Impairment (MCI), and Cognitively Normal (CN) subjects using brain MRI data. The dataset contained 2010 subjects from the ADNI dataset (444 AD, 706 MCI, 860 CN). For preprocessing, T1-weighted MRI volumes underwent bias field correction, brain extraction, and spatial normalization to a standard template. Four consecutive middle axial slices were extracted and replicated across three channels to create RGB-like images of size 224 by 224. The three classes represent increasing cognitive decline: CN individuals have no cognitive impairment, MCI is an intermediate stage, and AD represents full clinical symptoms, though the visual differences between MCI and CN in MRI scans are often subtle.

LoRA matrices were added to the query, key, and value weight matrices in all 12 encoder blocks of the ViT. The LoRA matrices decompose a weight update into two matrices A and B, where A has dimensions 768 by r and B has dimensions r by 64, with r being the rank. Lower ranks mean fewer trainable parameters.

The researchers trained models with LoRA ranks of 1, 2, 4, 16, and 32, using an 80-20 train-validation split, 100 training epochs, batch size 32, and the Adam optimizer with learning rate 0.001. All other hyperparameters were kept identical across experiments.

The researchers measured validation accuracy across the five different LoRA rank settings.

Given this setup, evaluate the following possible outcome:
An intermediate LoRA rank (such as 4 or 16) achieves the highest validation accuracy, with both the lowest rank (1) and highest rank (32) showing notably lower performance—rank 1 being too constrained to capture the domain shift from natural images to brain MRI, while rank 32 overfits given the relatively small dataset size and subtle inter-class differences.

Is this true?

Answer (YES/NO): NO